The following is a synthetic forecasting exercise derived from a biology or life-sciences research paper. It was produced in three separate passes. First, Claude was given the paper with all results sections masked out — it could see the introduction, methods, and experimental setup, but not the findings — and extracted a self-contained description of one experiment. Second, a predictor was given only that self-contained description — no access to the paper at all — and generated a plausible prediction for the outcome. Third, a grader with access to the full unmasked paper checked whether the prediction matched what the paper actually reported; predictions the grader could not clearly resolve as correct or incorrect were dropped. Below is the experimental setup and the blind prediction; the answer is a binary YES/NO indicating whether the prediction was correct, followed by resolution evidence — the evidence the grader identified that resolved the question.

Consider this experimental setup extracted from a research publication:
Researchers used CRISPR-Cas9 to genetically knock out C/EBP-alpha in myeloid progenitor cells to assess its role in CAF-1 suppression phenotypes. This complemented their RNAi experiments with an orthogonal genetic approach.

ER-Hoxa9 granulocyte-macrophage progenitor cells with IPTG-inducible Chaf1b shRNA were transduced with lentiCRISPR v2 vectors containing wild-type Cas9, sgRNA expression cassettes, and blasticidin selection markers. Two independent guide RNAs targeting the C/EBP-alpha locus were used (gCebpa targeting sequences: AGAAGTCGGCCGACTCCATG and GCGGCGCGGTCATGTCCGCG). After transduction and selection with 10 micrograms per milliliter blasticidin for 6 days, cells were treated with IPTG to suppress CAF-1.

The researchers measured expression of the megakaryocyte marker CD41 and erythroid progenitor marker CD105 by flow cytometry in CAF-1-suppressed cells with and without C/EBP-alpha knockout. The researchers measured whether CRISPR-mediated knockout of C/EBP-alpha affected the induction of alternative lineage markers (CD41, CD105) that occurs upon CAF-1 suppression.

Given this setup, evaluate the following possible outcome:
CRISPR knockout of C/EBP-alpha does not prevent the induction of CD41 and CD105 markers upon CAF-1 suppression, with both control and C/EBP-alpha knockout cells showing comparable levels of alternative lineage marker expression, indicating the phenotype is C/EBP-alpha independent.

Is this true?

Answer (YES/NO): NO